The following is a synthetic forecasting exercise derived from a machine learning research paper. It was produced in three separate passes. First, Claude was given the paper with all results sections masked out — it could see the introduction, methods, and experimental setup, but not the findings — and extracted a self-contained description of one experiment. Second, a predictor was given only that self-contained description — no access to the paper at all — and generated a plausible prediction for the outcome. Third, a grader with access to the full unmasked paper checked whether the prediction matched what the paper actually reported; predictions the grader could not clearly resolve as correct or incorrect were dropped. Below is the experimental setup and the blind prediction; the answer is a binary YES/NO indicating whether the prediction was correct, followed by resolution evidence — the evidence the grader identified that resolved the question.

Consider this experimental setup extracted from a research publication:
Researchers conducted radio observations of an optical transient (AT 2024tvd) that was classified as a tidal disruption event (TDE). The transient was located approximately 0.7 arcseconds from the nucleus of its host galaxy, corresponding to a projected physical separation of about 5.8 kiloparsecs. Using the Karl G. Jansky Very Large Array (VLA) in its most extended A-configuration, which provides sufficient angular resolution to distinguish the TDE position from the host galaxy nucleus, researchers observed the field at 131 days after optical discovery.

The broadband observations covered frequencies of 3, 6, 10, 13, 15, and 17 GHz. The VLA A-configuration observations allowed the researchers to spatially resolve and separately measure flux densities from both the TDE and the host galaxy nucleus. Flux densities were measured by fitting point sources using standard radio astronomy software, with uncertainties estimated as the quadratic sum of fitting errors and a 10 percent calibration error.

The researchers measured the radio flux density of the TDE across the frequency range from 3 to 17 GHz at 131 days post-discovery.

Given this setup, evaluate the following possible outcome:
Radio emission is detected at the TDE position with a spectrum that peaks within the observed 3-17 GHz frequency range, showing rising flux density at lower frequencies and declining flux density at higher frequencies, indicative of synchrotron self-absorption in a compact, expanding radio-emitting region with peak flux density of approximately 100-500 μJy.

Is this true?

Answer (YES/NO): NO